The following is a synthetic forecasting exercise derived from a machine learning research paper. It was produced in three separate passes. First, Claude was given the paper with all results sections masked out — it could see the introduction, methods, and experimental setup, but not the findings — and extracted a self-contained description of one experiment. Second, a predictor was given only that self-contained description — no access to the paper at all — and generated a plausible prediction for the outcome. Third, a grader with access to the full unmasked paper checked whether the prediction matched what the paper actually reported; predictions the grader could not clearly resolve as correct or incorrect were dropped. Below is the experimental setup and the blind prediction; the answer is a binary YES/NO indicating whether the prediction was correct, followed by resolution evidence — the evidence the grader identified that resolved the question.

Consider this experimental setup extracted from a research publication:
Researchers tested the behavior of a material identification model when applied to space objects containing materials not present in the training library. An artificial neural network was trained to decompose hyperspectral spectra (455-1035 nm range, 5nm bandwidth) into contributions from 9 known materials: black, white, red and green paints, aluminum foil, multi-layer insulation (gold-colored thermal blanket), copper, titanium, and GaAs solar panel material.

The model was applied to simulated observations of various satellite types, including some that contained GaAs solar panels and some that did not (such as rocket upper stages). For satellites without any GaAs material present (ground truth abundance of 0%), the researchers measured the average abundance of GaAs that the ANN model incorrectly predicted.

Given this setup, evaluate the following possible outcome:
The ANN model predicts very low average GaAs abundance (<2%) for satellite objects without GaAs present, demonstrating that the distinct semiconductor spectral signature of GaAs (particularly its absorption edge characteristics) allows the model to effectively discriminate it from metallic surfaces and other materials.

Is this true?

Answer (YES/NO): YES